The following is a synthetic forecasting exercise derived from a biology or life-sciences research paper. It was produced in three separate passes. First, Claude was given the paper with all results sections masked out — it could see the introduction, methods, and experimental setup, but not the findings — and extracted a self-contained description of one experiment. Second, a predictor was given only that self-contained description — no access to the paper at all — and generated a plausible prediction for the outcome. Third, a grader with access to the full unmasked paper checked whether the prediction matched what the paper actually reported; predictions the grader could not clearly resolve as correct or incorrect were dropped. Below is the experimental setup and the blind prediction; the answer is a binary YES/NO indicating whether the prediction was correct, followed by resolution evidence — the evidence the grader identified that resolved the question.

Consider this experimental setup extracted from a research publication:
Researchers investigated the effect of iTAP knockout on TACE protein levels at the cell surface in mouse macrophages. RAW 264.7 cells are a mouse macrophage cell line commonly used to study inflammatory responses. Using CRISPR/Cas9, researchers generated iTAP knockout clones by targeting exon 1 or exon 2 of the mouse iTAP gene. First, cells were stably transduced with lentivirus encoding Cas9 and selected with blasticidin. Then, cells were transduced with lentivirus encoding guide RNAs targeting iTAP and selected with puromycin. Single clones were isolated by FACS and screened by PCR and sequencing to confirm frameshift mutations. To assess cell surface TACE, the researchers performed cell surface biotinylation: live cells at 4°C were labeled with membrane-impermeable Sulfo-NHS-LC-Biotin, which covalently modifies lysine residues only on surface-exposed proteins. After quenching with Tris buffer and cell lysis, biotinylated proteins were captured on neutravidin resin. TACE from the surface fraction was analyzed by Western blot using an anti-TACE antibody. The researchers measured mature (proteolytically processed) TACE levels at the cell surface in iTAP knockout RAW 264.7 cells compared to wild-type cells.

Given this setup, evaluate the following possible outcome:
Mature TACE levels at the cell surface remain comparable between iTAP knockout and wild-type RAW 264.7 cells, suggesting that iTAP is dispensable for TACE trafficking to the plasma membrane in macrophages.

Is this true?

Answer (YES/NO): NO